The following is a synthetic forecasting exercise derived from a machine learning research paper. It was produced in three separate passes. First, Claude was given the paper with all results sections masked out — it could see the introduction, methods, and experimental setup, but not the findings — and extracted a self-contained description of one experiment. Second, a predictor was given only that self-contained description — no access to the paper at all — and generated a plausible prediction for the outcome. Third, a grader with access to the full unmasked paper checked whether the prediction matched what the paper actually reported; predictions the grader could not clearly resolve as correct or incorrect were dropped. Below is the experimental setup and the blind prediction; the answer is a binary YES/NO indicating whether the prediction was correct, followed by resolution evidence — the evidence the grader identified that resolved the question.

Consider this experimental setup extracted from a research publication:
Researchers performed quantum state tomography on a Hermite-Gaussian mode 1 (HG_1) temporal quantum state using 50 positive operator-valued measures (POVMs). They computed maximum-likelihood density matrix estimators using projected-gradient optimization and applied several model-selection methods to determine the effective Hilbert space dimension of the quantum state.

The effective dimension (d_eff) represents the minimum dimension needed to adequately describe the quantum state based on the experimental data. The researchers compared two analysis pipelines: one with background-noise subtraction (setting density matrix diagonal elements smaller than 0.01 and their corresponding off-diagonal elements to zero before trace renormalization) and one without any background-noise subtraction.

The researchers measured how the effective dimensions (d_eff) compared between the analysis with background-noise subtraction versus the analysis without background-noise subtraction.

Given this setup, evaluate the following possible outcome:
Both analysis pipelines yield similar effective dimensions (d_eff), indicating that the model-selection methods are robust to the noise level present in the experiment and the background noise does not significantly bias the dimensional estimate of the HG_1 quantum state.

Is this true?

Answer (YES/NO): NO